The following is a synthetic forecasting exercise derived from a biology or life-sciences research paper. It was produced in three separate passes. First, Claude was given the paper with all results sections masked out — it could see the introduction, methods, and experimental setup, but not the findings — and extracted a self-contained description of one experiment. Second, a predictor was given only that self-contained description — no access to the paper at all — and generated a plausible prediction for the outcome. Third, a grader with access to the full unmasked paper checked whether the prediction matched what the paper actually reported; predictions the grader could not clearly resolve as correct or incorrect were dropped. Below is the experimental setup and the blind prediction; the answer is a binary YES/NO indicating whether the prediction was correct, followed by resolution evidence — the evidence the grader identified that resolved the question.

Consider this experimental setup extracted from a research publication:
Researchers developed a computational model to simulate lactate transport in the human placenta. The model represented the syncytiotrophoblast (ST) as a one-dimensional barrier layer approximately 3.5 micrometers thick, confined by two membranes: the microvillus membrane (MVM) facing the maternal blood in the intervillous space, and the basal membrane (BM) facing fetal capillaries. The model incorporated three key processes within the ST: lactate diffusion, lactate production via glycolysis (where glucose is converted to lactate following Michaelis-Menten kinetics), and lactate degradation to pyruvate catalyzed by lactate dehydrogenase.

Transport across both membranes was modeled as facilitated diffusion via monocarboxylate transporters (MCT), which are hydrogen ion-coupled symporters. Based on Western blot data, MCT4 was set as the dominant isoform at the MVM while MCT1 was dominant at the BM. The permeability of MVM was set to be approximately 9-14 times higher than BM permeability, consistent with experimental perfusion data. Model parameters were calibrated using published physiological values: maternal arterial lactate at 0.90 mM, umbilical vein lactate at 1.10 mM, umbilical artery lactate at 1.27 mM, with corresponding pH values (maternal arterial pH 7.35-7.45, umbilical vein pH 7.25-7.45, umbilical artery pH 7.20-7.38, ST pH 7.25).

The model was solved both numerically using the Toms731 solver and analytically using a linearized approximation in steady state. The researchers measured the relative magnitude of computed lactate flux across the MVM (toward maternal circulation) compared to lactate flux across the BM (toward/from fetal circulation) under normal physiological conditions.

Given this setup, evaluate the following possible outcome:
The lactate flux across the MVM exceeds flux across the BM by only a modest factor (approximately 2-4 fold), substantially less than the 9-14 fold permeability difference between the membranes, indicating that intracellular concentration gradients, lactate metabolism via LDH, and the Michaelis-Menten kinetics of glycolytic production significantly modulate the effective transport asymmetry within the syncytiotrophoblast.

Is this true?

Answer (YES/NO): NO